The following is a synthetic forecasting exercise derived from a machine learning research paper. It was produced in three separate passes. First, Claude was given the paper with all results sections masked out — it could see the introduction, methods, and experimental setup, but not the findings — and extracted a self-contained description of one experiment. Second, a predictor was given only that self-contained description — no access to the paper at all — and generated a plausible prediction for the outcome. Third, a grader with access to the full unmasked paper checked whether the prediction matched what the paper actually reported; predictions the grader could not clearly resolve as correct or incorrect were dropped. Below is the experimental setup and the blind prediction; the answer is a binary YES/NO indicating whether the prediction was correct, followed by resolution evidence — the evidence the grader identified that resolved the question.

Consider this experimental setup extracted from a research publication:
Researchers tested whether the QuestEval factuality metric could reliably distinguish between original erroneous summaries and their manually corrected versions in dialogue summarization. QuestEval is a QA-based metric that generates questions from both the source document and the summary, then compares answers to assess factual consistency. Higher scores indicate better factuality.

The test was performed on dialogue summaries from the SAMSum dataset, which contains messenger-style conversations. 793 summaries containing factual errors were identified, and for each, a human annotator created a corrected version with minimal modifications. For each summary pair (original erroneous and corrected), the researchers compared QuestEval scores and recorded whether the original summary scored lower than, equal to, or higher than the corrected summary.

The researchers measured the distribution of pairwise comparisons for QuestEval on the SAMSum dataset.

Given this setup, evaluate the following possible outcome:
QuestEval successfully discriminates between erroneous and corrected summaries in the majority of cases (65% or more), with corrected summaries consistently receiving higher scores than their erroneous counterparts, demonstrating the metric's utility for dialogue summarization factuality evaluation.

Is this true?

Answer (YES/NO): NO